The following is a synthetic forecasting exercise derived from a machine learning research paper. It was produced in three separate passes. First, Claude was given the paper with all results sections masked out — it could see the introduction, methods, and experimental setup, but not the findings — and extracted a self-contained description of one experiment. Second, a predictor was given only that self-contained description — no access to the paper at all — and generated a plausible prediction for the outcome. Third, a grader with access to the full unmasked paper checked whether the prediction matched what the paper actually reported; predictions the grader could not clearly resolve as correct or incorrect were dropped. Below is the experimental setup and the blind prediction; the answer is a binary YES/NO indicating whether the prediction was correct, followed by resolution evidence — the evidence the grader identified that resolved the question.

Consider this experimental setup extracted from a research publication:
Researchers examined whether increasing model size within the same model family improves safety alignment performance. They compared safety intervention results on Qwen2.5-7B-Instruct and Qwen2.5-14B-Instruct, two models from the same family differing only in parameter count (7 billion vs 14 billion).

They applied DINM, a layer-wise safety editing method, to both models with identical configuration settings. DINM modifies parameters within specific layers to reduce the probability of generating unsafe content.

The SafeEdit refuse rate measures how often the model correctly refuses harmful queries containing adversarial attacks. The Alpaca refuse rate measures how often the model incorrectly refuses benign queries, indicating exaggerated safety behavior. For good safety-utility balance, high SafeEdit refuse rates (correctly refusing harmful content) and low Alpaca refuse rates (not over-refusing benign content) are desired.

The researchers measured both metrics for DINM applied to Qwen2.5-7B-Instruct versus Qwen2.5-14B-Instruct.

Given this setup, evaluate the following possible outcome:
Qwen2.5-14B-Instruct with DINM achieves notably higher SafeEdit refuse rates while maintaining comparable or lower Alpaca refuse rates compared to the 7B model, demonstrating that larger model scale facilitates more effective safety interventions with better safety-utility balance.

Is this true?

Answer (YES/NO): NO